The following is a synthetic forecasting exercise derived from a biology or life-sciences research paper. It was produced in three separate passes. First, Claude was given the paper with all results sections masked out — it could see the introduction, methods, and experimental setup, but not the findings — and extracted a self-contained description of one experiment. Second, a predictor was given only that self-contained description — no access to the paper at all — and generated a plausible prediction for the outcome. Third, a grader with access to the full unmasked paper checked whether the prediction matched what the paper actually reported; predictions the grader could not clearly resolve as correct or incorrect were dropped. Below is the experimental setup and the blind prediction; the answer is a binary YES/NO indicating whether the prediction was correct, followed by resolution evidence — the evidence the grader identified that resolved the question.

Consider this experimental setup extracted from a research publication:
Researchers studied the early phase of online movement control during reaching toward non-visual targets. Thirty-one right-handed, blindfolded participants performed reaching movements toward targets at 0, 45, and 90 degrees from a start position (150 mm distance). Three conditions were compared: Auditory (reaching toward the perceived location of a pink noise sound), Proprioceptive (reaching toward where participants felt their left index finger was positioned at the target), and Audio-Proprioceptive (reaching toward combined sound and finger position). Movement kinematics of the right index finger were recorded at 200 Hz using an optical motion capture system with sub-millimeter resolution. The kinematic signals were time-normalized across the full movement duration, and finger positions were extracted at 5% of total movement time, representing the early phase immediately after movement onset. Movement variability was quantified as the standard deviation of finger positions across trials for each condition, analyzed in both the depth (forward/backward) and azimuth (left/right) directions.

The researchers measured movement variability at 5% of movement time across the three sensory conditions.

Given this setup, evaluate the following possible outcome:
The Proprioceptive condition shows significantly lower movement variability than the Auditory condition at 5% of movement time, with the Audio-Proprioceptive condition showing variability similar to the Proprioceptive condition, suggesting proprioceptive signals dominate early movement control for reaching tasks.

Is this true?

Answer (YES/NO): NO